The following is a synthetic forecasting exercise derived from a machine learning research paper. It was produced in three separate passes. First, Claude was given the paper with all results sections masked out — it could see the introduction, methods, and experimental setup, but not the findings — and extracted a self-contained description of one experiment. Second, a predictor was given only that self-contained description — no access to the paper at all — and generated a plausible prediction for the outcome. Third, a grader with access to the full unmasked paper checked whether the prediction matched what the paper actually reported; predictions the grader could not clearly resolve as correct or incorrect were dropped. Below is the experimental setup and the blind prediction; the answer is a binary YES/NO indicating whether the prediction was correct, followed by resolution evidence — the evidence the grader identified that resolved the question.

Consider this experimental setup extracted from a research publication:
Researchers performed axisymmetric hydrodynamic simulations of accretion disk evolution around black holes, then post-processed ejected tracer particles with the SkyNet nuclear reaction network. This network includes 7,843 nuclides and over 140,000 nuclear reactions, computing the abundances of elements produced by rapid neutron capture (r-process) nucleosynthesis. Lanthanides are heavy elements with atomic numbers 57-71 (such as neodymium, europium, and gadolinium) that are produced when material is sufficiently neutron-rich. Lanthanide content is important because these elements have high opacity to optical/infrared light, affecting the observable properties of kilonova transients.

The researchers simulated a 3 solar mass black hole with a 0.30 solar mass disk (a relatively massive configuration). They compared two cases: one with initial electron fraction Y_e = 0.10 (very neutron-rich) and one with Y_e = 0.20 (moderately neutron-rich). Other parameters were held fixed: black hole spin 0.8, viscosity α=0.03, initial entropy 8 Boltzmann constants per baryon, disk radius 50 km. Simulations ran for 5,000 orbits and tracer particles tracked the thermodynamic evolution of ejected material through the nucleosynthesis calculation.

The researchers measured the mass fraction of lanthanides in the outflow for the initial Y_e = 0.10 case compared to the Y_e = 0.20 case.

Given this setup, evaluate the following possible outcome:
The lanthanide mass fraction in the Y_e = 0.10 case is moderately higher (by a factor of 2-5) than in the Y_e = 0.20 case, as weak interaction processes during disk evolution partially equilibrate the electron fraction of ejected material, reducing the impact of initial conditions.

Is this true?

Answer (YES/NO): NO